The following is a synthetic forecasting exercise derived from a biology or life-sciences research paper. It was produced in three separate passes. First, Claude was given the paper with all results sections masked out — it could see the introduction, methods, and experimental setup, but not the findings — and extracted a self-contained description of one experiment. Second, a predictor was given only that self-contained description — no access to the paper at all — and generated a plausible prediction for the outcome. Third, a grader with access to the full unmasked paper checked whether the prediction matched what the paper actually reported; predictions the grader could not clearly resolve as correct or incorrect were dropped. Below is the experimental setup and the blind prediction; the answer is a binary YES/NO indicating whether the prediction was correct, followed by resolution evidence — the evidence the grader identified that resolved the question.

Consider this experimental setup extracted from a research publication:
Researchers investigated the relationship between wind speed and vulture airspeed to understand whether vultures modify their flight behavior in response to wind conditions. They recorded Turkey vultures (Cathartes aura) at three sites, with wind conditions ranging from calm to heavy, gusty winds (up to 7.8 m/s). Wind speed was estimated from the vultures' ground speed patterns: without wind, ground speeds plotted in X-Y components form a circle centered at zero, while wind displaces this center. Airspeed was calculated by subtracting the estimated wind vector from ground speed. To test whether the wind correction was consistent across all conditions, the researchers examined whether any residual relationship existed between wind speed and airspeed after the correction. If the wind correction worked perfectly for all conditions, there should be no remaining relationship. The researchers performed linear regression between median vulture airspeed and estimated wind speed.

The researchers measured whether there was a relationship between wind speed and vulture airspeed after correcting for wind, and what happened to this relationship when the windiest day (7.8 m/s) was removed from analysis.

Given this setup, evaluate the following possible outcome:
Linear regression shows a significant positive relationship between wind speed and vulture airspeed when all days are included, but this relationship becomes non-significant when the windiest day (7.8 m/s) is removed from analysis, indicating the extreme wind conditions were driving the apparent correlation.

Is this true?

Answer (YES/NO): YES